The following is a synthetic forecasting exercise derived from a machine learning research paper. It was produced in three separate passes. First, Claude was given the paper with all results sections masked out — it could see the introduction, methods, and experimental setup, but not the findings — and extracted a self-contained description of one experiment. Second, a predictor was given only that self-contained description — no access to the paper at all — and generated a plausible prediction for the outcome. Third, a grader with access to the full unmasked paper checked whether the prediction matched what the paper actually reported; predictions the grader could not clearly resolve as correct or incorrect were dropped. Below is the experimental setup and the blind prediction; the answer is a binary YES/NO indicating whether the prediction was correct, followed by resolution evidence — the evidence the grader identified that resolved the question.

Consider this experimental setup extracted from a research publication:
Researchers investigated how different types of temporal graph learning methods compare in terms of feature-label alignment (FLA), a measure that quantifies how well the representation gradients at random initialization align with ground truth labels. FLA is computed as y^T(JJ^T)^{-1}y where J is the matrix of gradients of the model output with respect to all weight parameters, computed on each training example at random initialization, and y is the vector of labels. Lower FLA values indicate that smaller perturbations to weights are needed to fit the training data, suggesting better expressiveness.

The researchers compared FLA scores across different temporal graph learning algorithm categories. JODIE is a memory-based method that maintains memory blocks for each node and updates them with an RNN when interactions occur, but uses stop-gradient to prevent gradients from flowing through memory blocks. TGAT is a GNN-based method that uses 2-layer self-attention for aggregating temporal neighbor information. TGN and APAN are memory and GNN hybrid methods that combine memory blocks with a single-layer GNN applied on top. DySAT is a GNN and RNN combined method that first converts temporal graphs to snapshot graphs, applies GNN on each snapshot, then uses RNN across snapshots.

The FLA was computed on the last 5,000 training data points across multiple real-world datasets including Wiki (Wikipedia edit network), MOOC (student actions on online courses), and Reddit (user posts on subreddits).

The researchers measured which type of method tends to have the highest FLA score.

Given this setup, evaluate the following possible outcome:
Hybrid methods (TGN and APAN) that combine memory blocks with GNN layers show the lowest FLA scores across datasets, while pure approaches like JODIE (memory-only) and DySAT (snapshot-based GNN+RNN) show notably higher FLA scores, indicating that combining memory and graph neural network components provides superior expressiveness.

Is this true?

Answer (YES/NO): NO